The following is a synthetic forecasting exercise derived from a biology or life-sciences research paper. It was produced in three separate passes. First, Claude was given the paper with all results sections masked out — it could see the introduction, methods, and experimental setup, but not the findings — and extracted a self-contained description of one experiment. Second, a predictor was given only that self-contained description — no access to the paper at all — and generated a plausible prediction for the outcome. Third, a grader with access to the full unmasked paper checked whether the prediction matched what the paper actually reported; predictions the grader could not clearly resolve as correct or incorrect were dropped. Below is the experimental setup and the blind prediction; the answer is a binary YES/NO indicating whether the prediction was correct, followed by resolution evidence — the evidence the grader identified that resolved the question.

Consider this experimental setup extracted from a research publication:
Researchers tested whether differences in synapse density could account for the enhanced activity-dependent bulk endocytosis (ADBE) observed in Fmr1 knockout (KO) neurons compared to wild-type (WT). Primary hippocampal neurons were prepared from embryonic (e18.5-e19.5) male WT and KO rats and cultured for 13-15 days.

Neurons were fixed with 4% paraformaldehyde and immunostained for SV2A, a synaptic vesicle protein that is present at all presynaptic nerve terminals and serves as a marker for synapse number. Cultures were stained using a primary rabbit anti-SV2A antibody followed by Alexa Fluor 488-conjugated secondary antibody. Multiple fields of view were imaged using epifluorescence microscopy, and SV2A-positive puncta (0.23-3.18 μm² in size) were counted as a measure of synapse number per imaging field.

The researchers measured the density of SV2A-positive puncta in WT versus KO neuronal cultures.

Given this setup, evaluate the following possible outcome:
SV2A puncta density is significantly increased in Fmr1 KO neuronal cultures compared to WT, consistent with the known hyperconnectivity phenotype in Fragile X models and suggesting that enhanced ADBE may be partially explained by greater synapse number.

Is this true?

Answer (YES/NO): NO